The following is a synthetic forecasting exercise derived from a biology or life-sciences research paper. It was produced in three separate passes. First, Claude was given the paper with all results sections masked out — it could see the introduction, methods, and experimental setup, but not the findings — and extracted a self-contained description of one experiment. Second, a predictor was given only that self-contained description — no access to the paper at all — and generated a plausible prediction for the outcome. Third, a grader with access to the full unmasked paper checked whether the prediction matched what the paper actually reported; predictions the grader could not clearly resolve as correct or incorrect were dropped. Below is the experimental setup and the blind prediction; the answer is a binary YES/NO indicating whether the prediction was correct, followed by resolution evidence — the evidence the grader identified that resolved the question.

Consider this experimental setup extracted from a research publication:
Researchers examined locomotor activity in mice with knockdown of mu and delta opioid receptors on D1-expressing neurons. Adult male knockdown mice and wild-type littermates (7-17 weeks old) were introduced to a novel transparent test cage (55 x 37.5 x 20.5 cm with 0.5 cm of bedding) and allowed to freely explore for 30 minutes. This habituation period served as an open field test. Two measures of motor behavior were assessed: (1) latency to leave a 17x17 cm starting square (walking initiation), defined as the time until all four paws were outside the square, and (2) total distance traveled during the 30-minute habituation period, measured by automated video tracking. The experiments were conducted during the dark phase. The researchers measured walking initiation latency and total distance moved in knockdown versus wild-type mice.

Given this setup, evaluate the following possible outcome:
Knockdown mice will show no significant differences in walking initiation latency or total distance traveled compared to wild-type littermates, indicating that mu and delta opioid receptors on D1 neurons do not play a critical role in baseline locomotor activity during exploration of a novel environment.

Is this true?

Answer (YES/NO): YES